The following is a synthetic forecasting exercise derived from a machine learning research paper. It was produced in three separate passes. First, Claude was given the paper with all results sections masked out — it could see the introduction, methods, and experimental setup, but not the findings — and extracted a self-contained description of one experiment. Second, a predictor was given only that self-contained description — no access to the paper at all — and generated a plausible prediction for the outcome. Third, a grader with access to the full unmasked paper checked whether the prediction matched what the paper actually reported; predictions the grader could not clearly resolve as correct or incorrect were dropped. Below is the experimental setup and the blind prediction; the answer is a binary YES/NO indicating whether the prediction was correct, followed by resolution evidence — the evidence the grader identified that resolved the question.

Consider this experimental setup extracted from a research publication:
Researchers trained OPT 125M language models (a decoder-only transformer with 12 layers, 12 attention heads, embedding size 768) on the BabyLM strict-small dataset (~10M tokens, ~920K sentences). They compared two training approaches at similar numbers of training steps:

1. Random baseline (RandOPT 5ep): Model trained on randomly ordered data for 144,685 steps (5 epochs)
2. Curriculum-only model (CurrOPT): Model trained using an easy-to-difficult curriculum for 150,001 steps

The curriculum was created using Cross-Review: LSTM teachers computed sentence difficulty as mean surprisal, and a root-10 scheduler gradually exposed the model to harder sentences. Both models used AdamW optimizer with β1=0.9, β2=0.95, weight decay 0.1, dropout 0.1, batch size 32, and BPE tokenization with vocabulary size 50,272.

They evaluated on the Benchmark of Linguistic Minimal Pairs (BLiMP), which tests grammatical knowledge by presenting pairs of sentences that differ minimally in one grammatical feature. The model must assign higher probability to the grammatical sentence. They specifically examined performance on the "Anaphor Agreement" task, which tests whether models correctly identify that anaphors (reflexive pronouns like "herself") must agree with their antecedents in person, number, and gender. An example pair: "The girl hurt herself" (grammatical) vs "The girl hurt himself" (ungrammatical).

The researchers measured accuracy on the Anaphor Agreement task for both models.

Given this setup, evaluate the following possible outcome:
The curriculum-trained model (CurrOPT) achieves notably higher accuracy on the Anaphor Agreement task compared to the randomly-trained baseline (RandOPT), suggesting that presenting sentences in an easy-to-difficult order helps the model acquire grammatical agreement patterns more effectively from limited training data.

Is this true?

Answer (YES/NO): NO